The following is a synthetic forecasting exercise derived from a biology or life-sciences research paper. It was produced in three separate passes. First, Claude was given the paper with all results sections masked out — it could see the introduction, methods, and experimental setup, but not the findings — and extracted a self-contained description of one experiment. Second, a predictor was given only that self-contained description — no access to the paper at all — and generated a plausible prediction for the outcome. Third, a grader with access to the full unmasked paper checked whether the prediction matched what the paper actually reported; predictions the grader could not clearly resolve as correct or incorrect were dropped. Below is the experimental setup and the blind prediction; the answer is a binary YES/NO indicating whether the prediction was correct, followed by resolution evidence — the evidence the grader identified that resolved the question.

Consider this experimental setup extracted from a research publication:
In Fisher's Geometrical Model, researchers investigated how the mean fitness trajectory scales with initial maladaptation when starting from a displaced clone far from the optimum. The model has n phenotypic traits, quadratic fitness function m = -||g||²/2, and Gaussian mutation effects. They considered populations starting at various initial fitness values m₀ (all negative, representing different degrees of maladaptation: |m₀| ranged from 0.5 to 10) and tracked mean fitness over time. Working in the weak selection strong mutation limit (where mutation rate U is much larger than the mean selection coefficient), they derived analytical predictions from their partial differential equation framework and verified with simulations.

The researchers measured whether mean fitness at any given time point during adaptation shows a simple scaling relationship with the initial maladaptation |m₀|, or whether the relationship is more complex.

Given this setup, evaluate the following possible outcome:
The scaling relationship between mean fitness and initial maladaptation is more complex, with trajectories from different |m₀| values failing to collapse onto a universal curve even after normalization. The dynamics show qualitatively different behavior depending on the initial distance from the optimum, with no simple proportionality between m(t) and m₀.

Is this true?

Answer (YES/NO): NO